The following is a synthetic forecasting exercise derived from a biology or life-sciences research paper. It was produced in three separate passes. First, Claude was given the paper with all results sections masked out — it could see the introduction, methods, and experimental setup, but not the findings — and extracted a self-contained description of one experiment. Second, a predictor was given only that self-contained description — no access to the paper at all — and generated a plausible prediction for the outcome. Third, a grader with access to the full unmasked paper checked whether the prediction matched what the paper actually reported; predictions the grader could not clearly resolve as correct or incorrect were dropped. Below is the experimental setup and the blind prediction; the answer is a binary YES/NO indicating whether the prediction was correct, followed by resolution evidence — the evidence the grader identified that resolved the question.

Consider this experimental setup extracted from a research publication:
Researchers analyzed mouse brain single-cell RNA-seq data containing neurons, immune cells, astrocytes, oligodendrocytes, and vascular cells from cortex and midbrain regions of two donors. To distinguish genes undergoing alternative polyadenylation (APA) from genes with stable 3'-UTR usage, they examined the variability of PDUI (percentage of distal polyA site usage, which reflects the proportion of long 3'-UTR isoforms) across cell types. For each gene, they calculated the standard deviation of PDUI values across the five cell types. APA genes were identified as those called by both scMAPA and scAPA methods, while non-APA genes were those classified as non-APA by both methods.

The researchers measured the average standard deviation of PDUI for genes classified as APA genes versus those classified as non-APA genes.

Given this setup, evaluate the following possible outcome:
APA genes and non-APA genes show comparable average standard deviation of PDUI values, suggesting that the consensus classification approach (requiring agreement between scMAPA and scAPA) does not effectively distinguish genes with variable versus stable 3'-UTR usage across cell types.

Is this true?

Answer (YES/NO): NO